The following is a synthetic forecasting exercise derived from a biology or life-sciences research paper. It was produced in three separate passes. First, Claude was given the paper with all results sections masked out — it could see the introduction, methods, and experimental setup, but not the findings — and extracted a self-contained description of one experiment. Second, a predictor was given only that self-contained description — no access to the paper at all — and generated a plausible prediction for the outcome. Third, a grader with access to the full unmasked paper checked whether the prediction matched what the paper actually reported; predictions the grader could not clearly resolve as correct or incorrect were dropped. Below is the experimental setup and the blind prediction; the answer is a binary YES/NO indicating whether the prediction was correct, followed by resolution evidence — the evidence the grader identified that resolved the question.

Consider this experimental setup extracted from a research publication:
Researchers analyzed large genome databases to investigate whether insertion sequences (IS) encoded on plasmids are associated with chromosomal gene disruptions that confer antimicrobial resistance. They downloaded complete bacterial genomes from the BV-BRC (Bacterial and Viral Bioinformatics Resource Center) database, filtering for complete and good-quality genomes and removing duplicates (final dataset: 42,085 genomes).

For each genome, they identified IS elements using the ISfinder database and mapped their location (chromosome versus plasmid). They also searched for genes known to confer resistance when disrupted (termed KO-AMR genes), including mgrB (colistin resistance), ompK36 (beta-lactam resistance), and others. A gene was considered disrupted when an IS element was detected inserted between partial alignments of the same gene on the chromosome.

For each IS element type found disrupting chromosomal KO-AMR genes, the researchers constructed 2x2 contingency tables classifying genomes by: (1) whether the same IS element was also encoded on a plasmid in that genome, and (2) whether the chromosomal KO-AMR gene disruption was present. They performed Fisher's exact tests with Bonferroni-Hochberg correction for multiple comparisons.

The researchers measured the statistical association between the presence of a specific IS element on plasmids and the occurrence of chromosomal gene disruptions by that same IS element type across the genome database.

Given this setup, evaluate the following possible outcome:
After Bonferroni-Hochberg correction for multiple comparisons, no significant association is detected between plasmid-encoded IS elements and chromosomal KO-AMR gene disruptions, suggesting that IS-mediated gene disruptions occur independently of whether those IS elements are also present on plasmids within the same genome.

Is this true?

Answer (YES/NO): NO